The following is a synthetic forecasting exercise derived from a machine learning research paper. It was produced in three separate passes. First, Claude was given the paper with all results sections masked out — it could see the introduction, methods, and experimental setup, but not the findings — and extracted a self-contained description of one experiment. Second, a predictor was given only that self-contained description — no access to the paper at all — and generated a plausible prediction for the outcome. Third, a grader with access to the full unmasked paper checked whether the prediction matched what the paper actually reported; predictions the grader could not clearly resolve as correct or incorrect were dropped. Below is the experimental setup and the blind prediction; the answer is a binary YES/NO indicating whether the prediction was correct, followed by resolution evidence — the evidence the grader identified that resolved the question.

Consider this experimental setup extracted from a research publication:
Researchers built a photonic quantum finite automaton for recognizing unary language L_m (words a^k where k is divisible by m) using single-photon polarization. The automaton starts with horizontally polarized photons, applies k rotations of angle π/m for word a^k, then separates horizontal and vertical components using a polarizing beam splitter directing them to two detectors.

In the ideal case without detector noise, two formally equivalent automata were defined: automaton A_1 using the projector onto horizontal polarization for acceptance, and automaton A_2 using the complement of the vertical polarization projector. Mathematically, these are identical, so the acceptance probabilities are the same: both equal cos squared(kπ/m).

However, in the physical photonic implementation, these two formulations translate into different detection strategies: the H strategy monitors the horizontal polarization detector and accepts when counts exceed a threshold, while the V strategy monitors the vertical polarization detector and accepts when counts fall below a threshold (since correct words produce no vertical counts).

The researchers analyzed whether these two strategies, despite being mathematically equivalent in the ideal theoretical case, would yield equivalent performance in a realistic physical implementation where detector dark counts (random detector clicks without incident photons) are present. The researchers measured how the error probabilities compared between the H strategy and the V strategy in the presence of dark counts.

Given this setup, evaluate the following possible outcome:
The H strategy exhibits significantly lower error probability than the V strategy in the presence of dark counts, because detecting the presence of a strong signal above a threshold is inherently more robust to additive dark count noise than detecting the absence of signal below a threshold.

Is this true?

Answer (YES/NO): NO